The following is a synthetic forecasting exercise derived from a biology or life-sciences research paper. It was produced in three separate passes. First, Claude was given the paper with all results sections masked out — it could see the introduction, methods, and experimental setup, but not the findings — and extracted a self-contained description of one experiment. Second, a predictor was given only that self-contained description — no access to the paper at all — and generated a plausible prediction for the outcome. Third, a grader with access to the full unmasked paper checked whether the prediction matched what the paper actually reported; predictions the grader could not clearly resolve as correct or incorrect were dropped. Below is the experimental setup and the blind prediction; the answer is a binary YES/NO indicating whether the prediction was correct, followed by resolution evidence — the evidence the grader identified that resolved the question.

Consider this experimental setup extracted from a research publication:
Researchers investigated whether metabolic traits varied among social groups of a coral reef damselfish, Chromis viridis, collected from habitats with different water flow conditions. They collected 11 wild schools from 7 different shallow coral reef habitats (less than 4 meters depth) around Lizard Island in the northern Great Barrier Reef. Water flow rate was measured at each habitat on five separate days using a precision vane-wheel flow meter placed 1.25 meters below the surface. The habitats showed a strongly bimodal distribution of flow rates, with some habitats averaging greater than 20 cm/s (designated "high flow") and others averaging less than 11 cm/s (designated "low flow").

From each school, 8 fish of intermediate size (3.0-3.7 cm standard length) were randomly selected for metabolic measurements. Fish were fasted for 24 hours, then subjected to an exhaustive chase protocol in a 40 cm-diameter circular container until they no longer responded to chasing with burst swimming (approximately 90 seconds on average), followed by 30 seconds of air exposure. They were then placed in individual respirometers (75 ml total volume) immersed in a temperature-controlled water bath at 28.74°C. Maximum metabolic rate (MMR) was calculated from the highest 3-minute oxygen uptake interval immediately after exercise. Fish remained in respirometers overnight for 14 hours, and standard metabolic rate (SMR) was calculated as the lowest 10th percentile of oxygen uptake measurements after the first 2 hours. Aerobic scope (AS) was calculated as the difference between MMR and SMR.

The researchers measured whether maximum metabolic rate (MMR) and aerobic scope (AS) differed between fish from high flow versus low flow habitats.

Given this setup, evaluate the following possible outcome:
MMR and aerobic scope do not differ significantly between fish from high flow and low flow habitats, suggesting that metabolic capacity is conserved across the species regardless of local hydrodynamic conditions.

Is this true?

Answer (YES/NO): NO